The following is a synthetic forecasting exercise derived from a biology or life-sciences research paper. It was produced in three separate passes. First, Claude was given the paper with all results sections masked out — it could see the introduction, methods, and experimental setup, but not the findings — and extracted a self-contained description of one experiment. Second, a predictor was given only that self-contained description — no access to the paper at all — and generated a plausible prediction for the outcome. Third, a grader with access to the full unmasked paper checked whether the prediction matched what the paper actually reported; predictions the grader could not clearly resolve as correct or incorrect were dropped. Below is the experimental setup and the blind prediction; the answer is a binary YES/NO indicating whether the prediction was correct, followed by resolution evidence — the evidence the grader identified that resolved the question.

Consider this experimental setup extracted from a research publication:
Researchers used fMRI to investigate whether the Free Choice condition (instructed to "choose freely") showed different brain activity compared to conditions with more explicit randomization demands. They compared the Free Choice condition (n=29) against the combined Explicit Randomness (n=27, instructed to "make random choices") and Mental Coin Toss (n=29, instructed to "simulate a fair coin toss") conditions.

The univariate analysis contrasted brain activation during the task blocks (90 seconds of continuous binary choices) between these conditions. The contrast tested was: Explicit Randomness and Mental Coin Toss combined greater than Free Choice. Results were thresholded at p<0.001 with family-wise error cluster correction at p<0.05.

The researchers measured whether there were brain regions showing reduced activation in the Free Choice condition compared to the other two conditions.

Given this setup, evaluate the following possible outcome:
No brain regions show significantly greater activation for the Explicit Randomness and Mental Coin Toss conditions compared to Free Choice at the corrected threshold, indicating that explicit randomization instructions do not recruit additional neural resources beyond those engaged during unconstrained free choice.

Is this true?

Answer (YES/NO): NO